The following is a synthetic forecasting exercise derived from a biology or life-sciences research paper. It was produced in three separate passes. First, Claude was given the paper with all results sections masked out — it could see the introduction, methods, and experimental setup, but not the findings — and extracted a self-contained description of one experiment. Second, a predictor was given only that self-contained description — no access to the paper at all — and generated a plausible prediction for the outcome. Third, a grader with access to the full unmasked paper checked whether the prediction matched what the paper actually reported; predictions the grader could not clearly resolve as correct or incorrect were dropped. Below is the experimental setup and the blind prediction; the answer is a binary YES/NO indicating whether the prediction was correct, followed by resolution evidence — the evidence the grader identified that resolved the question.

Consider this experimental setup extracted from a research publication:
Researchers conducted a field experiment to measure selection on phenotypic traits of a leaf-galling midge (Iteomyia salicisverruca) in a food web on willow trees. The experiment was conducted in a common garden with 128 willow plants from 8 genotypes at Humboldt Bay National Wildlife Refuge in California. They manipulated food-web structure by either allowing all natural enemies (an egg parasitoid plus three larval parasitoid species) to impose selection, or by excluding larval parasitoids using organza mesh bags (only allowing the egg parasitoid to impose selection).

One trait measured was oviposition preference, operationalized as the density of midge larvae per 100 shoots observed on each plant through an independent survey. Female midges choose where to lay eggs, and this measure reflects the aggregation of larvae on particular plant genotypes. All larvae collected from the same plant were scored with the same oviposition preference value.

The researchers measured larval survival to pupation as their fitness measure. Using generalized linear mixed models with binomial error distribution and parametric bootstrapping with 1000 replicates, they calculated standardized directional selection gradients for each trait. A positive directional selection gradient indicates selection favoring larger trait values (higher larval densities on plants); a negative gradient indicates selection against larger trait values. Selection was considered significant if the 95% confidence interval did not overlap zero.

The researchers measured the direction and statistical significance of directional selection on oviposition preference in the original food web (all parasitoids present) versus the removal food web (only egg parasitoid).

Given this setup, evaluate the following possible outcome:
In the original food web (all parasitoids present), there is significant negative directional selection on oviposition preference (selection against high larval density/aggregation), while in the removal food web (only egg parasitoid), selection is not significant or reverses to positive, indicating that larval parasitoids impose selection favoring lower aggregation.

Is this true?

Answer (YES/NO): NO